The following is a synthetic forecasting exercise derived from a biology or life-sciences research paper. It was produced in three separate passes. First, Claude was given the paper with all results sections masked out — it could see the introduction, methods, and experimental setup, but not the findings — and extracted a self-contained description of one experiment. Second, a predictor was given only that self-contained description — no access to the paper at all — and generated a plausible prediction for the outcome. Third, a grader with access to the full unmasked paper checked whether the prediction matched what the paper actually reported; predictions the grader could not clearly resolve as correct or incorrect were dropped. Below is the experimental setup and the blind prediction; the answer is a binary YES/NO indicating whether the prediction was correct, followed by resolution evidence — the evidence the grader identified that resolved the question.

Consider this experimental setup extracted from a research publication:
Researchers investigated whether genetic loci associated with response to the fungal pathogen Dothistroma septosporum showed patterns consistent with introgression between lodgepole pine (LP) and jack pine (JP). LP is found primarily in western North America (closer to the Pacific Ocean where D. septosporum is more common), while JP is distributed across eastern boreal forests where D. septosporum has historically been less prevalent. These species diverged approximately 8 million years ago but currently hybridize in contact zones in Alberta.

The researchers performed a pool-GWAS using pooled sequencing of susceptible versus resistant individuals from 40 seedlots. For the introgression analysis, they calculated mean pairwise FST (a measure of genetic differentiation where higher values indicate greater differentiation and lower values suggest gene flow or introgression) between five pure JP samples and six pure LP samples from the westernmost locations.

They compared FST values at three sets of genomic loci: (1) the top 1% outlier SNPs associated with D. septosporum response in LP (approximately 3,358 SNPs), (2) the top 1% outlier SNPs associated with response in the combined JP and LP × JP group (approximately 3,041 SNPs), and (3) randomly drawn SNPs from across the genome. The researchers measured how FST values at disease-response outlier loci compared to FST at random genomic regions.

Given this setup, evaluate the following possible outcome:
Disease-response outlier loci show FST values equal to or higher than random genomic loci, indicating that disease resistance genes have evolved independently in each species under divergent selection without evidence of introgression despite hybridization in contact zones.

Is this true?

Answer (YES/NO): YES